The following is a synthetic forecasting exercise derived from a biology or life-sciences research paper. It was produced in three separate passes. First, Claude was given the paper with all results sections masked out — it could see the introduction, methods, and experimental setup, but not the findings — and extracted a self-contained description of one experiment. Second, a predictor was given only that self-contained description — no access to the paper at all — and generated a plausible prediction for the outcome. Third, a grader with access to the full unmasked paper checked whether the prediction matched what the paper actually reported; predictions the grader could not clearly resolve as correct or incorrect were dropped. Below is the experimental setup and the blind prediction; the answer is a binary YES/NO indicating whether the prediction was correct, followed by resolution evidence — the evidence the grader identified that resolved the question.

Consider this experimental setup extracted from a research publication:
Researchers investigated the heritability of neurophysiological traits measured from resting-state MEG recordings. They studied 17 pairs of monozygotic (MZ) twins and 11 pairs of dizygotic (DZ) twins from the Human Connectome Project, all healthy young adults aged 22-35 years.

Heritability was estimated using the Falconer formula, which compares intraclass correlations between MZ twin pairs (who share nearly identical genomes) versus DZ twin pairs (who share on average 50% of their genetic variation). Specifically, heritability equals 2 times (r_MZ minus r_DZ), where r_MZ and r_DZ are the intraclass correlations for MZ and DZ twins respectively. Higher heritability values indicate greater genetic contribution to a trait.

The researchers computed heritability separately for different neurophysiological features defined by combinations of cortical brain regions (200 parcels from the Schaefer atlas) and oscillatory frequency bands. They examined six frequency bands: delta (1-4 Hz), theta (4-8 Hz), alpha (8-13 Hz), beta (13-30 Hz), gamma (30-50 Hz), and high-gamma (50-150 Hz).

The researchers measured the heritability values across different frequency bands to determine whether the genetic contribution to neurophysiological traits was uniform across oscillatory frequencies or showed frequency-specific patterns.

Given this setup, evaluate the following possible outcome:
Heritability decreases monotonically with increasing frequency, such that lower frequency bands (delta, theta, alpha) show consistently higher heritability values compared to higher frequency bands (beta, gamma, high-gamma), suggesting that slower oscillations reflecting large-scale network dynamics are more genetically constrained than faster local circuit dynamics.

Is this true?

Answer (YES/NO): NO